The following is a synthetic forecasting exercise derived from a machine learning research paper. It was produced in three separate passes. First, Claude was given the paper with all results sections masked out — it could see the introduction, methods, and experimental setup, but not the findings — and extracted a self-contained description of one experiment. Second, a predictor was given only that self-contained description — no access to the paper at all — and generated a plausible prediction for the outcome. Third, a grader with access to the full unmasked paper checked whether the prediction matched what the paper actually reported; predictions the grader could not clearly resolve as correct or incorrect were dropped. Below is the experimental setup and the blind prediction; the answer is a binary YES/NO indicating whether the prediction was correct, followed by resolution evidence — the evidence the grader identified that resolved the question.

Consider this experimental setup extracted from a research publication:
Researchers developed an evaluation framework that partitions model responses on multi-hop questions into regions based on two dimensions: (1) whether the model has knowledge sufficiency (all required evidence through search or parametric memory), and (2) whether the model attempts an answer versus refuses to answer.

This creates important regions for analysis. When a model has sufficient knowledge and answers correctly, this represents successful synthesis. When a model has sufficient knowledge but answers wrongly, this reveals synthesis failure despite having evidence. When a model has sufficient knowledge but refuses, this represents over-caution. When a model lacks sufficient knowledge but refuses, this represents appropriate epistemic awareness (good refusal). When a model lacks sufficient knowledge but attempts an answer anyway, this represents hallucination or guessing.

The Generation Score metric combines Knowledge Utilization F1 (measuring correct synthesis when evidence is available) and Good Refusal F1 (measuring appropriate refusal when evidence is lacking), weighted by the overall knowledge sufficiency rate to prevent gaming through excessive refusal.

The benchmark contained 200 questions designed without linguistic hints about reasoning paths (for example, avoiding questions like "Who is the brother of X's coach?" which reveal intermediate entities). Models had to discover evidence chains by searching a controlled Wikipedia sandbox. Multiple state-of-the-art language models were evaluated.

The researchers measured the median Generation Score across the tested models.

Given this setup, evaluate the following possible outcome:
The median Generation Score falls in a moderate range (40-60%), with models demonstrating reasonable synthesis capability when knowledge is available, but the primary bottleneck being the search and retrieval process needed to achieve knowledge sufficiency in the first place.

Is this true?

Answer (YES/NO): NO